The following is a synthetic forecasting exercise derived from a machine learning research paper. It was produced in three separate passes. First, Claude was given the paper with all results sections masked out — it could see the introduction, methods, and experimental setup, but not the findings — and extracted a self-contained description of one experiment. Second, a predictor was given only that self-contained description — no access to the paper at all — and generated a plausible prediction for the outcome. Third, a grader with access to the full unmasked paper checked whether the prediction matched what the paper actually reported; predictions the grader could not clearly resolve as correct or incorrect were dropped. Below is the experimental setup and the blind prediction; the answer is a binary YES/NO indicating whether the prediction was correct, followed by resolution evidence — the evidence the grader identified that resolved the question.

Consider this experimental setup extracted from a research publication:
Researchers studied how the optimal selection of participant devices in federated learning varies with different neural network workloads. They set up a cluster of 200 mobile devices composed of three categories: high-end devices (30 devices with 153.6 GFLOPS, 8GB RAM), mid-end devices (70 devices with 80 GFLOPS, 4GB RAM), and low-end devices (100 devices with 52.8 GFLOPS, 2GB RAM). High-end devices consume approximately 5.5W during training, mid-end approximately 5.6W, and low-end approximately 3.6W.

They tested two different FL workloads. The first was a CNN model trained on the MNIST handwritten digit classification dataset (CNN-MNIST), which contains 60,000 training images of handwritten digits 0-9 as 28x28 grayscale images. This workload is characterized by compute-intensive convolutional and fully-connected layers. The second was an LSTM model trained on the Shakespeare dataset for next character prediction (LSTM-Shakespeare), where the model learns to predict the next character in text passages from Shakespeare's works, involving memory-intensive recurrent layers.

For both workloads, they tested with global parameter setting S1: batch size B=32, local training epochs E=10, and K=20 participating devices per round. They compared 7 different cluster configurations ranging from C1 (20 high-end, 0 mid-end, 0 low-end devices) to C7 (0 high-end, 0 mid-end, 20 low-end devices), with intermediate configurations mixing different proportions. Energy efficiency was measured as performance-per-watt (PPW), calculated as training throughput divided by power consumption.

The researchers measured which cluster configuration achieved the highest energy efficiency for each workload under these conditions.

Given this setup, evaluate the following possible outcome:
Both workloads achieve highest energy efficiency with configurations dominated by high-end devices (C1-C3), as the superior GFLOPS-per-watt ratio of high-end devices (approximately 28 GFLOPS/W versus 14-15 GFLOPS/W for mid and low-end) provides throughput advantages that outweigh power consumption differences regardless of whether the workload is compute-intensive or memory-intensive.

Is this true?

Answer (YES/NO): NO